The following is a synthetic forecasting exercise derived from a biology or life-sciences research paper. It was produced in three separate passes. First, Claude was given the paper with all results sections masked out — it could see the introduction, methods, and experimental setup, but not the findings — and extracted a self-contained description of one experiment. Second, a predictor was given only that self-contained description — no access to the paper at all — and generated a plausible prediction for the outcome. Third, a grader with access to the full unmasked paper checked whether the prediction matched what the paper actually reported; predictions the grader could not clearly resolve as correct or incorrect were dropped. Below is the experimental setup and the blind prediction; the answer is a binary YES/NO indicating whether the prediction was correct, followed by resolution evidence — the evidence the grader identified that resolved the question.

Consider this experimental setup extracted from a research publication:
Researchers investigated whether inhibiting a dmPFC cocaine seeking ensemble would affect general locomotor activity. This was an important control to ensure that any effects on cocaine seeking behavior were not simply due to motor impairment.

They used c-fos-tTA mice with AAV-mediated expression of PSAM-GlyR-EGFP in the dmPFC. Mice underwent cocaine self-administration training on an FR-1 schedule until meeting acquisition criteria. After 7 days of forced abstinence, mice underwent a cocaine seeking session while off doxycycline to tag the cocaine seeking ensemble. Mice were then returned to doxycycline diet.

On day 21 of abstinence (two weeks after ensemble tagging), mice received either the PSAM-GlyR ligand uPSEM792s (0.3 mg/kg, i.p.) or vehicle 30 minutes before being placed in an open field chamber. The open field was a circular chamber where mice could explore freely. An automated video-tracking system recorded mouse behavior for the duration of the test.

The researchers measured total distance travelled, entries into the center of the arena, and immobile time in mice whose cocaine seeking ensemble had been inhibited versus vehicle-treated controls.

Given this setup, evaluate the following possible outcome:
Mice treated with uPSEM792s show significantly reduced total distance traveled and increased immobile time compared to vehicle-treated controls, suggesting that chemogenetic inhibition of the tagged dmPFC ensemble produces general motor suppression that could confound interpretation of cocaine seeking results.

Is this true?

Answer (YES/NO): NO